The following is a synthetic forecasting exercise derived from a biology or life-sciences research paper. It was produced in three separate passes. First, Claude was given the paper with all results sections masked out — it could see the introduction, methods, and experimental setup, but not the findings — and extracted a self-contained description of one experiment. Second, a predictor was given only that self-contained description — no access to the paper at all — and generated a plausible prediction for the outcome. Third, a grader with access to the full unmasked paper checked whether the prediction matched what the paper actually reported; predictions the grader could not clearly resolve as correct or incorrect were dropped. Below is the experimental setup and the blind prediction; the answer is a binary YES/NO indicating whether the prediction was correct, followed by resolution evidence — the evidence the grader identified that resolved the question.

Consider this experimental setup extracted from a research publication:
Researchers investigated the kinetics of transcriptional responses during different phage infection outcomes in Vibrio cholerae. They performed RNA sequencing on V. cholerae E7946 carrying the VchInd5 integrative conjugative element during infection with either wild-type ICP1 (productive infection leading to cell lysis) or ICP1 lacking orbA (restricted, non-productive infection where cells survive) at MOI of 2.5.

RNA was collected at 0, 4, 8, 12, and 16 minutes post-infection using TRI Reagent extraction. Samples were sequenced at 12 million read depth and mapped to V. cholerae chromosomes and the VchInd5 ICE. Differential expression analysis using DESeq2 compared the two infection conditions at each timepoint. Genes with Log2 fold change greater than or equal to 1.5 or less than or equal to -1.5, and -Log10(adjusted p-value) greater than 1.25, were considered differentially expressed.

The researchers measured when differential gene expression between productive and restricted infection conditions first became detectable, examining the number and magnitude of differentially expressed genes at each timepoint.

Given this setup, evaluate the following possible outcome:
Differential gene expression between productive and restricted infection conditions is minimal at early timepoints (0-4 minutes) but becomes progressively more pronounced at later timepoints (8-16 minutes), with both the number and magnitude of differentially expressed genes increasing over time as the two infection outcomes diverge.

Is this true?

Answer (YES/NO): NO